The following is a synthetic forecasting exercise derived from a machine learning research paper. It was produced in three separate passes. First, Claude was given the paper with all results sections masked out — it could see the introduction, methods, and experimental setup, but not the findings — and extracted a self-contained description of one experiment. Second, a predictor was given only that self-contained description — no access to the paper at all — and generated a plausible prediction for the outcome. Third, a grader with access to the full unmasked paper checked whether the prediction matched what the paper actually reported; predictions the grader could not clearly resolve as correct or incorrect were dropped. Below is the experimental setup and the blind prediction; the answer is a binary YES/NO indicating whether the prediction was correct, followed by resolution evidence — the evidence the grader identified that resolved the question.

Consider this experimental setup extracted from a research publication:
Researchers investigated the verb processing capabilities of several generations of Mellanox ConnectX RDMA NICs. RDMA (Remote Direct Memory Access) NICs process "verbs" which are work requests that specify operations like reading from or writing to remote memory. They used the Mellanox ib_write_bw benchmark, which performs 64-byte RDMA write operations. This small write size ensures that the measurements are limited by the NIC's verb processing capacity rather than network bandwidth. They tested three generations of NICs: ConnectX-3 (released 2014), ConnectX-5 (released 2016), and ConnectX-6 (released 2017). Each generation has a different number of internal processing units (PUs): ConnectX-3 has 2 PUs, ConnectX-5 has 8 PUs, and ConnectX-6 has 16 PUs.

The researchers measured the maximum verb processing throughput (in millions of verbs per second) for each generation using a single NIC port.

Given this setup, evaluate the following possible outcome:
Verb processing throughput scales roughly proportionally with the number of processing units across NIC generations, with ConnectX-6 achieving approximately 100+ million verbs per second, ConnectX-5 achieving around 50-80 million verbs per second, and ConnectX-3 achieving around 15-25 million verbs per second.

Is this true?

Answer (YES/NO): YES